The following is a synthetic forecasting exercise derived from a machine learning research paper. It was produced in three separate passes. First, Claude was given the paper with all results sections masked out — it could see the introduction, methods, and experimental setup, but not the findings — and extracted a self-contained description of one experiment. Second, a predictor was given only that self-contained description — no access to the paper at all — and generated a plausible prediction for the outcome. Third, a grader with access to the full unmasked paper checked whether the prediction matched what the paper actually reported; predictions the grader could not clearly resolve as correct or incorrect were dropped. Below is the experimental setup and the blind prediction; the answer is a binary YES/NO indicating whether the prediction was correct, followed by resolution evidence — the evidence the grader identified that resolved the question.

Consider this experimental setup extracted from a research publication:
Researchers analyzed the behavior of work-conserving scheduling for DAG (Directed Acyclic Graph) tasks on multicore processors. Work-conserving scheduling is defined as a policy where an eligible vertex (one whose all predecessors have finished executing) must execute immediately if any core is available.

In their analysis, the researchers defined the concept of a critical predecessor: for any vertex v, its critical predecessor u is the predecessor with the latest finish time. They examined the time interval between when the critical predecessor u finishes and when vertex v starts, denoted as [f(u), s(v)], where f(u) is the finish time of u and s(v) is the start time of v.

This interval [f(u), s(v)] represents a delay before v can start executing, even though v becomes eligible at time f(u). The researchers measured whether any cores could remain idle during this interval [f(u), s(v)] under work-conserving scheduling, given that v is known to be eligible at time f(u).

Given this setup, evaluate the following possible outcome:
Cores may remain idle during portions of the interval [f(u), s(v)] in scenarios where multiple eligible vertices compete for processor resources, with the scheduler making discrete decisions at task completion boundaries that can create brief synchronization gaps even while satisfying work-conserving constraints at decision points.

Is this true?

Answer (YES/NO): NO